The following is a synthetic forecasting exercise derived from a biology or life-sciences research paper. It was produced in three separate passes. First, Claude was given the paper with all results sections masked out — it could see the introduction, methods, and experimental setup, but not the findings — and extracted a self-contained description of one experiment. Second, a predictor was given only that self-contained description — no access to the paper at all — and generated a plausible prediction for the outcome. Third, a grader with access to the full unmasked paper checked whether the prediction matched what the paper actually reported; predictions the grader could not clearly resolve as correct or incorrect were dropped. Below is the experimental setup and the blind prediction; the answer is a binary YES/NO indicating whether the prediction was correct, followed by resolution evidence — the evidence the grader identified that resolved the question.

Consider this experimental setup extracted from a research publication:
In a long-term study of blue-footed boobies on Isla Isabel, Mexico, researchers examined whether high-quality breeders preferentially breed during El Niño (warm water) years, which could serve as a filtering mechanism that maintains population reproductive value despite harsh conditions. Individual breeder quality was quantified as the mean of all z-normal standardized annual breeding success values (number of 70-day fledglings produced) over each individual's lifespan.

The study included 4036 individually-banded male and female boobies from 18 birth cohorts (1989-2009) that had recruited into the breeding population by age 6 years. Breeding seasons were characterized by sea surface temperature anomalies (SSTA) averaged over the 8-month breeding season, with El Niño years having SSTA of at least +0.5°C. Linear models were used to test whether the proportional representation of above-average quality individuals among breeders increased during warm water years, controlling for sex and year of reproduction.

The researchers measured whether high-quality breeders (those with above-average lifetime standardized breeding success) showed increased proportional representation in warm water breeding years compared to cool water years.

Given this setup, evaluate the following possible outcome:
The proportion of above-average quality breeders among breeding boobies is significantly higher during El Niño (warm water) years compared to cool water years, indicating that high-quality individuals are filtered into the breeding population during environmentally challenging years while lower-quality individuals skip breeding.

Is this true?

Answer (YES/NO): NO